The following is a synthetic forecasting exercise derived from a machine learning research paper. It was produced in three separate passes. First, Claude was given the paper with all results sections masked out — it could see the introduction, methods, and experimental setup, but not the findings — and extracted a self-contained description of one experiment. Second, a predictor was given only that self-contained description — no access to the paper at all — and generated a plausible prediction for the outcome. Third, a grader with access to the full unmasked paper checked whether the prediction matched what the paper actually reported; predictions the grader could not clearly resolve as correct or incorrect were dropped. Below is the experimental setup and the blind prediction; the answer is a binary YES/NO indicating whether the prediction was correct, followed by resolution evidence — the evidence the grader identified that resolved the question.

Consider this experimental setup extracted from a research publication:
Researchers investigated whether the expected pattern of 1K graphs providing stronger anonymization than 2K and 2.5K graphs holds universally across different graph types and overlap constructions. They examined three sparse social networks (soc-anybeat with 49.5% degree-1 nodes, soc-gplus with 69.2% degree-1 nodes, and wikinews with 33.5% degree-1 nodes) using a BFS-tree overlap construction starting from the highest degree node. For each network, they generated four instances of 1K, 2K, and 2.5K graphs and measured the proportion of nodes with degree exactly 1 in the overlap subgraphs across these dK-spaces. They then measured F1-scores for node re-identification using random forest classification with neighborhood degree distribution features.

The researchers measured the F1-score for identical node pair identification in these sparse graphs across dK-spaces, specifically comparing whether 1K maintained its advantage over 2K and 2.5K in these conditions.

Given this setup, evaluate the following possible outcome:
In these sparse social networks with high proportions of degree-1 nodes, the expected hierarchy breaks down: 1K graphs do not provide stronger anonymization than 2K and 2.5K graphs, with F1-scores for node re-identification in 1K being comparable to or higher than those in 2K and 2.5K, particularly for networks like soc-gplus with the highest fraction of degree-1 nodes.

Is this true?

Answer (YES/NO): YES